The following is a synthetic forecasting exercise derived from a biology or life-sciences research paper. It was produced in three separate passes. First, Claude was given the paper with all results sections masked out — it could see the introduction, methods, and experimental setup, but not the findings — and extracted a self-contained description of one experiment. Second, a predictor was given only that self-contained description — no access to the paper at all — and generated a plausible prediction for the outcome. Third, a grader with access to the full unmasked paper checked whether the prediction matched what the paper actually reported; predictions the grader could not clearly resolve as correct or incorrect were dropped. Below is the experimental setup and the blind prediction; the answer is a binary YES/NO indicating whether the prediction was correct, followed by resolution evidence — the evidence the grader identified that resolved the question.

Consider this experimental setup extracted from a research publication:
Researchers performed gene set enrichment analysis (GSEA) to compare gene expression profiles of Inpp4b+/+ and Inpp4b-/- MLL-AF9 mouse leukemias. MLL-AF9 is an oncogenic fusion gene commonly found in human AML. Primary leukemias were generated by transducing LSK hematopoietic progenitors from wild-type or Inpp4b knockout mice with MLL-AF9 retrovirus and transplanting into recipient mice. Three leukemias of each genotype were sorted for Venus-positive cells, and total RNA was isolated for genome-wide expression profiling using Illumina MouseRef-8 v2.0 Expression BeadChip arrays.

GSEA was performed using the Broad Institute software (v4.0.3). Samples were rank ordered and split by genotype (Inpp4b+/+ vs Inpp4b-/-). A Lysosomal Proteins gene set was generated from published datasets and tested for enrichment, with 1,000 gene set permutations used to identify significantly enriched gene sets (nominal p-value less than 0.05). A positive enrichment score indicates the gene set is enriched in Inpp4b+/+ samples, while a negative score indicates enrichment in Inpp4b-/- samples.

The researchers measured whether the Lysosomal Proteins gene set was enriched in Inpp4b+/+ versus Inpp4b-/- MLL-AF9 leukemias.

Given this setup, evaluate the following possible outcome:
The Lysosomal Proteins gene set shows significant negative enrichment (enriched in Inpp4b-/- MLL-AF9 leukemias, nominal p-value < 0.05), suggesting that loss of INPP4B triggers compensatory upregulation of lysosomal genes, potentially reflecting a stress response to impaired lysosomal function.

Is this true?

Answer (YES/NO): NO